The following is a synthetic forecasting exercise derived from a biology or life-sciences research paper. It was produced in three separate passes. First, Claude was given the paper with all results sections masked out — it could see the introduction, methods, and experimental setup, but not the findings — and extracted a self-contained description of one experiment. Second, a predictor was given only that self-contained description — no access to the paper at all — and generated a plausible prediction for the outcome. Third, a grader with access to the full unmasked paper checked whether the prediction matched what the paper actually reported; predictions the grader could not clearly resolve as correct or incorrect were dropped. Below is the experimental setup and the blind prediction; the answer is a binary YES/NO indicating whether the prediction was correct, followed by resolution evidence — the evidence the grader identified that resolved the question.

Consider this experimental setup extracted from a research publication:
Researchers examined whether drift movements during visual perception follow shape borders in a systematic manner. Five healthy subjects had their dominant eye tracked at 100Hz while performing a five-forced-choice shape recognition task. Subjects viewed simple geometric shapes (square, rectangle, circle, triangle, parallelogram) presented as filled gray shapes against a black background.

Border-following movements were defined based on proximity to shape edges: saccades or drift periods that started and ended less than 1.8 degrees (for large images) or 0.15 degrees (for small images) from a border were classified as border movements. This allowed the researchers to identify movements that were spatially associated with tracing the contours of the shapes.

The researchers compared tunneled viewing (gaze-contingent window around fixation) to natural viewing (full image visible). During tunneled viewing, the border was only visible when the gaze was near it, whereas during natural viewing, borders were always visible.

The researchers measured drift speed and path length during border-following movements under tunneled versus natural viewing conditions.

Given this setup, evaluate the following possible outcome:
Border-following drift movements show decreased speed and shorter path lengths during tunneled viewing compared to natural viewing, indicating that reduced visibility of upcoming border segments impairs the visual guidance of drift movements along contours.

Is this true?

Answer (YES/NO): NO